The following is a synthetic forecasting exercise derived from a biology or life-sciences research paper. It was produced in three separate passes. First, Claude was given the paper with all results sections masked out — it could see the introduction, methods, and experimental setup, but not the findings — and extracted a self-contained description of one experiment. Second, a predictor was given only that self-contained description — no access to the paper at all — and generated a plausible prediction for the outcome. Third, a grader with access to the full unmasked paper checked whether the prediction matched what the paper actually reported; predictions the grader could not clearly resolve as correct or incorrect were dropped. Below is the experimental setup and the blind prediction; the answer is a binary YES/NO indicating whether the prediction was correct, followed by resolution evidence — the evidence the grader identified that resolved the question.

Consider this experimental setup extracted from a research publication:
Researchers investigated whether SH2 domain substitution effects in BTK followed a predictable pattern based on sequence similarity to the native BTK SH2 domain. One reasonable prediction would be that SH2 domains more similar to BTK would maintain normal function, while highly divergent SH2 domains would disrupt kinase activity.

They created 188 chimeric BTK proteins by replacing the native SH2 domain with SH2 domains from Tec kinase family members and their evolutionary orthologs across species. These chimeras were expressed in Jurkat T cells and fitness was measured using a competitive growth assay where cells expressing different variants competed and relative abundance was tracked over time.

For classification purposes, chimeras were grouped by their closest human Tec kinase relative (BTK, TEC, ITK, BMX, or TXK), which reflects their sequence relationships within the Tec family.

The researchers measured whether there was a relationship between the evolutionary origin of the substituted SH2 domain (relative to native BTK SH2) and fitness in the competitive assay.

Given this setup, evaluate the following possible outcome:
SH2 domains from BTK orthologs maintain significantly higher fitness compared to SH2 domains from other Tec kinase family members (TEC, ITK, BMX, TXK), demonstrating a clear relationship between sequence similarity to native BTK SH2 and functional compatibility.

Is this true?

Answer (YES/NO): NO